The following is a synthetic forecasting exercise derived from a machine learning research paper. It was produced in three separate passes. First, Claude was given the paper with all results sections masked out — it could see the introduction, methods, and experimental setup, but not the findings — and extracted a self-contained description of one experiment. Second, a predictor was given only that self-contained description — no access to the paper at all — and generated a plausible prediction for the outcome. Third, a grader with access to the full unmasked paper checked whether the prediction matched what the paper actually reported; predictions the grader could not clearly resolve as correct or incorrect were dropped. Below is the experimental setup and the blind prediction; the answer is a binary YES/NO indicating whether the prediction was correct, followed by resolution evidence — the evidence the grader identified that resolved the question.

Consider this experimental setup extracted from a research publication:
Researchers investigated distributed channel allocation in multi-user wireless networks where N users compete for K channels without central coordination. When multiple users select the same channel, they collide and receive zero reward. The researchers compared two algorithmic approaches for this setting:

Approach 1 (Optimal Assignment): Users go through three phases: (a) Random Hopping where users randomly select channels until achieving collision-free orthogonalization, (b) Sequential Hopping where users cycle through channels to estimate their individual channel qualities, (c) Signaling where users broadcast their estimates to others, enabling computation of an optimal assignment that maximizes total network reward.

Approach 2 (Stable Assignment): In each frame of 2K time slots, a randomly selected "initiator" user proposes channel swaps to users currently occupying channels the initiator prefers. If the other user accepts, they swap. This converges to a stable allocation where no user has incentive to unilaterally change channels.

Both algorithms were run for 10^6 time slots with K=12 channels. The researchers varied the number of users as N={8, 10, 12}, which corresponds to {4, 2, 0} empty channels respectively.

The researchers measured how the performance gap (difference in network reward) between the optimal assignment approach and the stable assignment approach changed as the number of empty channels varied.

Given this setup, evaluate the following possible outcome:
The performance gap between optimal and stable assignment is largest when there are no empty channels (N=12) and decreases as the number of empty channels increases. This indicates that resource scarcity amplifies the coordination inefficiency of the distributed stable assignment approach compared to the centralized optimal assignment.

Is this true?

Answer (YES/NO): YES